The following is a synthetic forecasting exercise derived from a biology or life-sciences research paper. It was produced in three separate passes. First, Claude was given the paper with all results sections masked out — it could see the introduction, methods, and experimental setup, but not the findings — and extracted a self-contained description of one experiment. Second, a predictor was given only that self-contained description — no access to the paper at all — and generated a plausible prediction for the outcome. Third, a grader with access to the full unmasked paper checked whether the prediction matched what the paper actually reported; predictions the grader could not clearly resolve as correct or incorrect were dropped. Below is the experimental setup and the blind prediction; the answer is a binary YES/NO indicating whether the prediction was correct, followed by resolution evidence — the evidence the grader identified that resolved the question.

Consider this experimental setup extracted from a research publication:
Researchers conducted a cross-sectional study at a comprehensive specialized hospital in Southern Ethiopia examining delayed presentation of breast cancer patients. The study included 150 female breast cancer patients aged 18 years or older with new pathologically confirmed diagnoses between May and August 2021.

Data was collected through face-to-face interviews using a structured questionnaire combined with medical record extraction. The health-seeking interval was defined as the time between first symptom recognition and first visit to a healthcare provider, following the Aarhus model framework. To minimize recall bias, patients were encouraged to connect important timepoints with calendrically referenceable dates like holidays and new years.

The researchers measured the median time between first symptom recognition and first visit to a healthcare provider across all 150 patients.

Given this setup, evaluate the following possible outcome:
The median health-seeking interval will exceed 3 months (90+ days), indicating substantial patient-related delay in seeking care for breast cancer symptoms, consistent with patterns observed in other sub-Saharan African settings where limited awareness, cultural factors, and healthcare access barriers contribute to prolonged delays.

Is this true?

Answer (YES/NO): YES